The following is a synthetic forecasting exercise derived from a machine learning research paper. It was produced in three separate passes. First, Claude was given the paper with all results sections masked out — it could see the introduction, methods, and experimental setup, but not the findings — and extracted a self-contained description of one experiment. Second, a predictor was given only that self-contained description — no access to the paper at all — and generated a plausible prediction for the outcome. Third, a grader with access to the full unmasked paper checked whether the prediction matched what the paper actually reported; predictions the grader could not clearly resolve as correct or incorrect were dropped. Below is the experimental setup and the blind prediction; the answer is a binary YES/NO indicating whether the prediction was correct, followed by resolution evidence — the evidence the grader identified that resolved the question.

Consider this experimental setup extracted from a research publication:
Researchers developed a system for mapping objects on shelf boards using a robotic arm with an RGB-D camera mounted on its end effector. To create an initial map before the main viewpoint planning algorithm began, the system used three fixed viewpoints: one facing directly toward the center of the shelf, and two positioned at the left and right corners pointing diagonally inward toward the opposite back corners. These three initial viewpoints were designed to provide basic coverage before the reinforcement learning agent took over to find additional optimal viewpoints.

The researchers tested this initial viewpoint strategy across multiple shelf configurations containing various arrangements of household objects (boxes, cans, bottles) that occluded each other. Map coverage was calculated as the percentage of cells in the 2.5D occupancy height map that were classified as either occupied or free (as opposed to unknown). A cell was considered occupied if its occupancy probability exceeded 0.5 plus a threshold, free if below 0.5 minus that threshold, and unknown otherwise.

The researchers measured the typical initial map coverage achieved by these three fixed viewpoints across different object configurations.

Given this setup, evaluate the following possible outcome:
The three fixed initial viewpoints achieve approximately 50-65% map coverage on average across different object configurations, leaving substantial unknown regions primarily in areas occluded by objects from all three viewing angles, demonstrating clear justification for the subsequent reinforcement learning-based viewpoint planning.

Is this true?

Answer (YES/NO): YES